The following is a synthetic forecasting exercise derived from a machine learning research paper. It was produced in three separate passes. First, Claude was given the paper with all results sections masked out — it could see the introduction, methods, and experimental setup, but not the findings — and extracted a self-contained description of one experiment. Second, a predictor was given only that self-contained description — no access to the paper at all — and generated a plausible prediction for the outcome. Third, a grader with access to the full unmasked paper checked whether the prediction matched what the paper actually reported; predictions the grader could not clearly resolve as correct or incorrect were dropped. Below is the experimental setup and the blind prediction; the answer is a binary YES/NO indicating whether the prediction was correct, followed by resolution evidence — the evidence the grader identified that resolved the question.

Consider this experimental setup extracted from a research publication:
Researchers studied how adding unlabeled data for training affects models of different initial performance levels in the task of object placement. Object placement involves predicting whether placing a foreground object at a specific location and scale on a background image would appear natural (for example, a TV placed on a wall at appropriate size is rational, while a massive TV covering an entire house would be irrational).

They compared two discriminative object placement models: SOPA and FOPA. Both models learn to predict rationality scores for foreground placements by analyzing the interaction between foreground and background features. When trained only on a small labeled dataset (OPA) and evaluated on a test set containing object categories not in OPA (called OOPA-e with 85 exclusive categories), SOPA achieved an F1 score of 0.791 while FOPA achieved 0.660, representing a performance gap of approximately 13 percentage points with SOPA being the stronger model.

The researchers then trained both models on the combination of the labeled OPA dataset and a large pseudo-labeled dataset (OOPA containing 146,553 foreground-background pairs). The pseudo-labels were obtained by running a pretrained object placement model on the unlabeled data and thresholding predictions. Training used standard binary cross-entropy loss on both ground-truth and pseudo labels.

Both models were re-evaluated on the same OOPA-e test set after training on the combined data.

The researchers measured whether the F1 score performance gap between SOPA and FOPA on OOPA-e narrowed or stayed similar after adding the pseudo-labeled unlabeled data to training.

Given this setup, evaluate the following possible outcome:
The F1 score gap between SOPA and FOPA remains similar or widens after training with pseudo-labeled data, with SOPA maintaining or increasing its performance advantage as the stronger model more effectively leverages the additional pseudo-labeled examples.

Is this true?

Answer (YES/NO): NO